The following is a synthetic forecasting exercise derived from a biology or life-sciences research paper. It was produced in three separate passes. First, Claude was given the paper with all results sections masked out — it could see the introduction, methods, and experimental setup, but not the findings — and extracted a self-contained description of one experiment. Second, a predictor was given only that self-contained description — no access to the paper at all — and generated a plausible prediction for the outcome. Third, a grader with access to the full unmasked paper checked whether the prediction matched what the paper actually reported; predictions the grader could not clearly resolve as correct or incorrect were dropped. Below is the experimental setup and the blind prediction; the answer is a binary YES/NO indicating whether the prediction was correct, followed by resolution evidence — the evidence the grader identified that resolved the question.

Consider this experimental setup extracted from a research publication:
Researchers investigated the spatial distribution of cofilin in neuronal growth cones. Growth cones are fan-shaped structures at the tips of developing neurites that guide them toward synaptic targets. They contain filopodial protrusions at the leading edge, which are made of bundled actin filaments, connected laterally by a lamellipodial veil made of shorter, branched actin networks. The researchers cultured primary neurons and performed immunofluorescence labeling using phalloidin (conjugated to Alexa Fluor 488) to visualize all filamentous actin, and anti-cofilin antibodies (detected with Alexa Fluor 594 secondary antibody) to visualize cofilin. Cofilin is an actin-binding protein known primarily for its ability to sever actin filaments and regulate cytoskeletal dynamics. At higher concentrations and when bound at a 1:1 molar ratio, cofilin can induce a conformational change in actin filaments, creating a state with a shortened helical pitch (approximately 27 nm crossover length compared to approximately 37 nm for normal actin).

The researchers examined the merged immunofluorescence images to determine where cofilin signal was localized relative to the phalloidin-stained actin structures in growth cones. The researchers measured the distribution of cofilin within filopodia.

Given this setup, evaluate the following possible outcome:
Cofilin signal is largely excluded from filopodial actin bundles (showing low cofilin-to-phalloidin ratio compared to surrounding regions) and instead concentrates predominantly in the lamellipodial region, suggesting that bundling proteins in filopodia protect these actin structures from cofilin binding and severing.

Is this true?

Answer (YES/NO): NO